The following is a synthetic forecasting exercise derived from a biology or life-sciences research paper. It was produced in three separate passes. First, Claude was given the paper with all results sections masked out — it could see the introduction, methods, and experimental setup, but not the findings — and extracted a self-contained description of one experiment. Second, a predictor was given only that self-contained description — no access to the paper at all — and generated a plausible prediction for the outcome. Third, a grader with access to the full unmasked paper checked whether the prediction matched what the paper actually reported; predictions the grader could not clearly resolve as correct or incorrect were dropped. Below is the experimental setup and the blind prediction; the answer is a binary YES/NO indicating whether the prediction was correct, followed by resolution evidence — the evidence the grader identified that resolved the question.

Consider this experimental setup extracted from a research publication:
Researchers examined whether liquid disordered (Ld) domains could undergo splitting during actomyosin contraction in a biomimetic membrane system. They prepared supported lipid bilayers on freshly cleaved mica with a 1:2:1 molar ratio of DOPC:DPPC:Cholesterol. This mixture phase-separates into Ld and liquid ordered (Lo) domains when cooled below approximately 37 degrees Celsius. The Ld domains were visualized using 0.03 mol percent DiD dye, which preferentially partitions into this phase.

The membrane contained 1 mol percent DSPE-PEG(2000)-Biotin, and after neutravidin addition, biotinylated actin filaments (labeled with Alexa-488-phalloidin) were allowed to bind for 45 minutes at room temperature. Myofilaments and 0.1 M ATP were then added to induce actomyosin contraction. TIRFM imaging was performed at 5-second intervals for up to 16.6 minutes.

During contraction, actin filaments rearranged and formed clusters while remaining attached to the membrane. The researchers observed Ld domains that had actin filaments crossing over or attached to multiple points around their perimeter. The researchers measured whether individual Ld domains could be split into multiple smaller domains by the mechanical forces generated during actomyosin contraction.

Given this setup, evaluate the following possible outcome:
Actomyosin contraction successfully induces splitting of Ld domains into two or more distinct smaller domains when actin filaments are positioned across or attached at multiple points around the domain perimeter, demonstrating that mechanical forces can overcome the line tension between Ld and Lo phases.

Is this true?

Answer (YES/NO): YES